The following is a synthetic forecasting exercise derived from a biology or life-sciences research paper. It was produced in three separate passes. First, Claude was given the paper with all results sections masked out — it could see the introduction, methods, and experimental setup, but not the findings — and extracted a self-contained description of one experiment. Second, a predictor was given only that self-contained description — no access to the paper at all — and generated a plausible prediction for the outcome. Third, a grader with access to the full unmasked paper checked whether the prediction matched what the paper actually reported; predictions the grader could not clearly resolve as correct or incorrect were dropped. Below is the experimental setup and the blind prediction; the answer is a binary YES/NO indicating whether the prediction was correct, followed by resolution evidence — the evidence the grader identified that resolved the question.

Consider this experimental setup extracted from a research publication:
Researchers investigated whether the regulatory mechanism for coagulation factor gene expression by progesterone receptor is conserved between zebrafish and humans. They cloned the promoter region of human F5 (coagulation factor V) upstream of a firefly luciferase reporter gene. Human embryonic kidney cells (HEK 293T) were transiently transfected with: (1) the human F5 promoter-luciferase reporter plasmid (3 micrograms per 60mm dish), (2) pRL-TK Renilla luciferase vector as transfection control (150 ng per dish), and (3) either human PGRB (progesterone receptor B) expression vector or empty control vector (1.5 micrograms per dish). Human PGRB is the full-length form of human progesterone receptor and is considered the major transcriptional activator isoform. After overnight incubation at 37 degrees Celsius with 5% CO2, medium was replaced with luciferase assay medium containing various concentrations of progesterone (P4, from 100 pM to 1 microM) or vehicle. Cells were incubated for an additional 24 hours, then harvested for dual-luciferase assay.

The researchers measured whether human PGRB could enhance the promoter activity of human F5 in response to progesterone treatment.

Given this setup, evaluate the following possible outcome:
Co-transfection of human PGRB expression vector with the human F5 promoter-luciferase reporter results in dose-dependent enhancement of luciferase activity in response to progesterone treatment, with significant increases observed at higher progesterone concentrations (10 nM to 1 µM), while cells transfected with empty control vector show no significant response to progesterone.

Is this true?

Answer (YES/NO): YES